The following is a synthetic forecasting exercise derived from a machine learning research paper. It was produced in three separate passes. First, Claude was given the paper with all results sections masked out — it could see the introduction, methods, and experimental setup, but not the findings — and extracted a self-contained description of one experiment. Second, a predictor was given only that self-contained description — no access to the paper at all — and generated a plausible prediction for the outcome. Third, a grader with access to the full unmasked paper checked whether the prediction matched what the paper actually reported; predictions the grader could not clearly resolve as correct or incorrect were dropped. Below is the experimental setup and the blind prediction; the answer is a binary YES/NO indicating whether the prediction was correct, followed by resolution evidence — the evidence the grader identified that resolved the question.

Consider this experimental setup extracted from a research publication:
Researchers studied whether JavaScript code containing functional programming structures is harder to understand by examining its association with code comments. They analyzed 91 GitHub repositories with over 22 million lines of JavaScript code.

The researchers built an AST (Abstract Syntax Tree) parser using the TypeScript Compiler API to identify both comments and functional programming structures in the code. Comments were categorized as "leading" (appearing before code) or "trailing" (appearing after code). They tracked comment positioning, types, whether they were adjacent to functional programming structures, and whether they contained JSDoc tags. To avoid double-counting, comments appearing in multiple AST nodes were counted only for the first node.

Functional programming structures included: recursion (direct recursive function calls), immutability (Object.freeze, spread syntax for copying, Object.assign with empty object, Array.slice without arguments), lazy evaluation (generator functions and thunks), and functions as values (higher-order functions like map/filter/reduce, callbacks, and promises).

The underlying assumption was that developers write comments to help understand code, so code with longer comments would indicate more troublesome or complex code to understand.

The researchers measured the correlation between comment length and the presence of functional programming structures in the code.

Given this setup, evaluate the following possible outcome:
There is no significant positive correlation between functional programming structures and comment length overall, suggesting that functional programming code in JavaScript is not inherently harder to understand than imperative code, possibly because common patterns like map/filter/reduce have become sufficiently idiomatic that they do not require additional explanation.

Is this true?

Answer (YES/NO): YES